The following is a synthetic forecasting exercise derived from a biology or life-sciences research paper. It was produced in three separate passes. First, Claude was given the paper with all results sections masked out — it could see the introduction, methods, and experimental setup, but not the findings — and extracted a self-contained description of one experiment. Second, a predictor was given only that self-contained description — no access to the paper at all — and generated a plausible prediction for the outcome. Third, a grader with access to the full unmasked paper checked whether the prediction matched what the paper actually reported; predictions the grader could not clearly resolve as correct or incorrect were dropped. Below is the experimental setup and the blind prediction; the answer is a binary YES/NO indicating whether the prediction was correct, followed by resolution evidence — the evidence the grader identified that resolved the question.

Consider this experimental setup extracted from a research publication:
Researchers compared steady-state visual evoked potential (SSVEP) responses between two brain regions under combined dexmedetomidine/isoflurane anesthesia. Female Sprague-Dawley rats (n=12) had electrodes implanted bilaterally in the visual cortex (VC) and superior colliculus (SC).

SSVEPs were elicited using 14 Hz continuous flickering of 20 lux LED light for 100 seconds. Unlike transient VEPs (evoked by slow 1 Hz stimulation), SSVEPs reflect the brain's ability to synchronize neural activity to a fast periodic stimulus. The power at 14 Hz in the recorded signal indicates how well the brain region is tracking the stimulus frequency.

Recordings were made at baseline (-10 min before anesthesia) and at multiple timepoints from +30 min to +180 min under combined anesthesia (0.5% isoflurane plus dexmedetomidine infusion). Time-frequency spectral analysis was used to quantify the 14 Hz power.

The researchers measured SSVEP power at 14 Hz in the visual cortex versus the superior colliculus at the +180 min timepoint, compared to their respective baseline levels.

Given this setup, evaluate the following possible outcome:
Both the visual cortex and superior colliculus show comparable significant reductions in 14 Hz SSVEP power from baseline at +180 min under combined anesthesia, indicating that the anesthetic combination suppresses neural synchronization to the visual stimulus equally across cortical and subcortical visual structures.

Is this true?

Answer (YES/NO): NO